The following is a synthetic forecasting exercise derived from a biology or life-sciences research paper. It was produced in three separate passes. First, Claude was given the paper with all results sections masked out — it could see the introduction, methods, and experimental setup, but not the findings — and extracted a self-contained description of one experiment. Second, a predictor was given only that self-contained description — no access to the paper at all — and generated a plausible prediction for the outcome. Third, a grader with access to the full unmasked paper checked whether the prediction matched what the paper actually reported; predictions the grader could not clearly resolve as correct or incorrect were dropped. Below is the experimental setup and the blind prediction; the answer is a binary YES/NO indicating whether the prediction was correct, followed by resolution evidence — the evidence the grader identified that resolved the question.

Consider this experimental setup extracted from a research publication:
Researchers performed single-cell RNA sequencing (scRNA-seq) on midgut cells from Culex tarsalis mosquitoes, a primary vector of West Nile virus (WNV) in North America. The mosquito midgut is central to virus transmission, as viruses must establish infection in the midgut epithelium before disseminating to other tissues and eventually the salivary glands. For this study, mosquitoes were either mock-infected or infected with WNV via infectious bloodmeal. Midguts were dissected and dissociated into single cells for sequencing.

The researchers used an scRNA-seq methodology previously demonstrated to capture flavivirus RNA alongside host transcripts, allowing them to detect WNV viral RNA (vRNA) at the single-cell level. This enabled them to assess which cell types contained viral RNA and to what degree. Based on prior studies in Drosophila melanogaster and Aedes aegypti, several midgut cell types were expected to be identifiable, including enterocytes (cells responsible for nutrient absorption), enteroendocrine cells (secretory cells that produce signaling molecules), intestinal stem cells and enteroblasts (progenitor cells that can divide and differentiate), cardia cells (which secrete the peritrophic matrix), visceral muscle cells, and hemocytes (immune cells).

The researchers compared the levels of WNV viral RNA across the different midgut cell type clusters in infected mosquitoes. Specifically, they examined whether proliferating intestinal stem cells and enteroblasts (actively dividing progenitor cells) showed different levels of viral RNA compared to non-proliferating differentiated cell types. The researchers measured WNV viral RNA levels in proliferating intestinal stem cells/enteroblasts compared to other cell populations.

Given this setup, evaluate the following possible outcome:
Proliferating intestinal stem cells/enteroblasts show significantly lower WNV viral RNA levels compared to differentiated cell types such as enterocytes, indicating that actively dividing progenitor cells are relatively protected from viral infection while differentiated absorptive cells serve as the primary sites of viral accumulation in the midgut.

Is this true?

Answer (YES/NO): NO